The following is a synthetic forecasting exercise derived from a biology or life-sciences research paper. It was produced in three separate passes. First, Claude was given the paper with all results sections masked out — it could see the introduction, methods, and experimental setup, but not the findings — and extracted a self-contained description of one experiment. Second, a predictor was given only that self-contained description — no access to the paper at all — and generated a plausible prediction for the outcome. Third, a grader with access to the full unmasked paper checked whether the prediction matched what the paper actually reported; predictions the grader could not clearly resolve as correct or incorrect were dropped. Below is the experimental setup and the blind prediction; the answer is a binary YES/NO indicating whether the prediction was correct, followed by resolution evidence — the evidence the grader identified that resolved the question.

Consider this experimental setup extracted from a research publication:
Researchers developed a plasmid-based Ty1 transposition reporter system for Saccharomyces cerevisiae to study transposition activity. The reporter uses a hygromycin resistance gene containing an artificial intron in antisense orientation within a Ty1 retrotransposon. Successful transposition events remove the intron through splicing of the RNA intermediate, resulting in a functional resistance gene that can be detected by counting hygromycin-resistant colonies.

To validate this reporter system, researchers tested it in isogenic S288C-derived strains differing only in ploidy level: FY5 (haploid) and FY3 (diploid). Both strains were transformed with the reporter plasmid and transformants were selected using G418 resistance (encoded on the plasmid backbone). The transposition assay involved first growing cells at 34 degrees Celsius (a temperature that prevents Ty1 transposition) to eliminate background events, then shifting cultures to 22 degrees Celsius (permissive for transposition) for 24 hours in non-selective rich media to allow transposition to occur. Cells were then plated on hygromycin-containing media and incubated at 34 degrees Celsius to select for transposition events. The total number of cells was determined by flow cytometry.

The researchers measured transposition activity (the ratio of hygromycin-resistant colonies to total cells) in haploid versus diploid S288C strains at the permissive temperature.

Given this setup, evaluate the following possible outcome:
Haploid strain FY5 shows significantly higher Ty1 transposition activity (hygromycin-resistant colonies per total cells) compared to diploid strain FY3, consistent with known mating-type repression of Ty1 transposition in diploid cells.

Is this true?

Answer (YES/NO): YES